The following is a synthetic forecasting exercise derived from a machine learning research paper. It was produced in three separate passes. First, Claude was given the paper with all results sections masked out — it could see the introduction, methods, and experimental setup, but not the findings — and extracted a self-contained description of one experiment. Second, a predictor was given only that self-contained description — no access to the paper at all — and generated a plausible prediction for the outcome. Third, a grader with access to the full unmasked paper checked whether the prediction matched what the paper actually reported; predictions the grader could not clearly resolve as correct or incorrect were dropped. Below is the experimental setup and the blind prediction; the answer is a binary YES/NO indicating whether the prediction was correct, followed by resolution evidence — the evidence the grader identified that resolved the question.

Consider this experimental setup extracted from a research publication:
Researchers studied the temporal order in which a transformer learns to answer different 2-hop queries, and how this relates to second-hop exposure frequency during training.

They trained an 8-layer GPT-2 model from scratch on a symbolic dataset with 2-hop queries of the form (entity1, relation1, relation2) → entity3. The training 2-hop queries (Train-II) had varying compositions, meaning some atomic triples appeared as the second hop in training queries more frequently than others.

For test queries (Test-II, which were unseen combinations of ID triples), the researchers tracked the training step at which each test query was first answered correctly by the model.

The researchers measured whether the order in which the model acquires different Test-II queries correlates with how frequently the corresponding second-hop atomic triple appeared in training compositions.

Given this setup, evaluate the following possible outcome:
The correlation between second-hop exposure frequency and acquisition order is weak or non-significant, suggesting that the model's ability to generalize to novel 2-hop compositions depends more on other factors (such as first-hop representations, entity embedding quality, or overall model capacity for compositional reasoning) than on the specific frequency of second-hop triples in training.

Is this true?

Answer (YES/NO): NO